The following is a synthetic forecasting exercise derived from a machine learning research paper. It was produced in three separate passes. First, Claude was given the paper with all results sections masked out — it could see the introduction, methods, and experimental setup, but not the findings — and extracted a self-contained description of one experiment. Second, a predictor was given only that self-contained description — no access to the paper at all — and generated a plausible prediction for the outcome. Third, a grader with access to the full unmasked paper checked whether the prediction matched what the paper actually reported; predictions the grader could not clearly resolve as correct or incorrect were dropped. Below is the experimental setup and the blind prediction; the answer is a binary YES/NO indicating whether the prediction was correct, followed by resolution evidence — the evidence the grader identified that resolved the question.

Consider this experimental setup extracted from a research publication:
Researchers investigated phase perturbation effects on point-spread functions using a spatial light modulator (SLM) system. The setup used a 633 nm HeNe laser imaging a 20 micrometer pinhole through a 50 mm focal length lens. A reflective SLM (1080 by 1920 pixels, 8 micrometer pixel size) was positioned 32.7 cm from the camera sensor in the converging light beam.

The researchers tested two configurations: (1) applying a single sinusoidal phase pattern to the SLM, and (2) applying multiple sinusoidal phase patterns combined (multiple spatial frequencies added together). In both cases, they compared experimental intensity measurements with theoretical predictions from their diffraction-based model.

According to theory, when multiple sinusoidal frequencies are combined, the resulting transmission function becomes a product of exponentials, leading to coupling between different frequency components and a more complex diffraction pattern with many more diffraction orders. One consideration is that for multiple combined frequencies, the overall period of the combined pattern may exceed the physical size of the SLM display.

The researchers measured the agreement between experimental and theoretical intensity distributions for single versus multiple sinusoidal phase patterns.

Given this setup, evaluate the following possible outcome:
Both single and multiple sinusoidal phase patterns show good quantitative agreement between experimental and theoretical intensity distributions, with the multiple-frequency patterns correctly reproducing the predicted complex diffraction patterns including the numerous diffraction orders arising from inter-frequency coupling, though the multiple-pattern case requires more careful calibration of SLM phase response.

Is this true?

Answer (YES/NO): NO